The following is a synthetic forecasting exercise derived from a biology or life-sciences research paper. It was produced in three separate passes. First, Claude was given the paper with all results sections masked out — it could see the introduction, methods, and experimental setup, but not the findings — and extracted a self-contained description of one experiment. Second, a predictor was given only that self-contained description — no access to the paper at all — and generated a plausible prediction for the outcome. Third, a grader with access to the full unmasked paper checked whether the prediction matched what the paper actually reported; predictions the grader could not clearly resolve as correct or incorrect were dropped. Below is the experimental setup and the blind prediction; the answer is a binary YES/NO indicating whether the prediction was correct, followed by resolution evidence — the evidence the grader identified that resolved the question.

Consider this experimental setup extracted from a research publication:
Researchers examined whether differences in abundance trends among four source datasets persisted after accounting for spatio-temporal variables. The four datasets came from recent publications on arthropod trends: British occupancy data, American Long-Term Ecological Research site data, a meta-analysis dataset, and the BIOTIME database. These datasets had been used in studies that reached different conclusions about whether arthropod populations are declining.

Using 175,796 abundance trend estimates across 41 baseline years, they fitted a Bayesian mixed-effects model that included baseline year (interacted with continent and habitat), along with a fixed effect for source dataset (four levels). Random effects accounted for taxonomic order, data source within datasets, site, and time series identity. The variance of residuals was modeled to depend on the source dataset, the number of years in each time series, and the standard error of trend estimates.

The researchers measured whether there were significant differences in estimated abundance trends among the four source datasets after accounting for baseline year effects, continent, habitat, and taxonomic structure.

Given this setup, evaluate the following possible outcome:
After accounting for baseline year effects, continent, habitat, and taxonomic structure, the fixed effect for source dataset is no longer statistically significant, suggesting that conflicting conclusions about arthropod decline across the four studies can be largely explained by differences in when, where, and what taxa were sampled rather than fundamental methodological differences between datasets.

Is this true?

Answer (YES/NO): YES